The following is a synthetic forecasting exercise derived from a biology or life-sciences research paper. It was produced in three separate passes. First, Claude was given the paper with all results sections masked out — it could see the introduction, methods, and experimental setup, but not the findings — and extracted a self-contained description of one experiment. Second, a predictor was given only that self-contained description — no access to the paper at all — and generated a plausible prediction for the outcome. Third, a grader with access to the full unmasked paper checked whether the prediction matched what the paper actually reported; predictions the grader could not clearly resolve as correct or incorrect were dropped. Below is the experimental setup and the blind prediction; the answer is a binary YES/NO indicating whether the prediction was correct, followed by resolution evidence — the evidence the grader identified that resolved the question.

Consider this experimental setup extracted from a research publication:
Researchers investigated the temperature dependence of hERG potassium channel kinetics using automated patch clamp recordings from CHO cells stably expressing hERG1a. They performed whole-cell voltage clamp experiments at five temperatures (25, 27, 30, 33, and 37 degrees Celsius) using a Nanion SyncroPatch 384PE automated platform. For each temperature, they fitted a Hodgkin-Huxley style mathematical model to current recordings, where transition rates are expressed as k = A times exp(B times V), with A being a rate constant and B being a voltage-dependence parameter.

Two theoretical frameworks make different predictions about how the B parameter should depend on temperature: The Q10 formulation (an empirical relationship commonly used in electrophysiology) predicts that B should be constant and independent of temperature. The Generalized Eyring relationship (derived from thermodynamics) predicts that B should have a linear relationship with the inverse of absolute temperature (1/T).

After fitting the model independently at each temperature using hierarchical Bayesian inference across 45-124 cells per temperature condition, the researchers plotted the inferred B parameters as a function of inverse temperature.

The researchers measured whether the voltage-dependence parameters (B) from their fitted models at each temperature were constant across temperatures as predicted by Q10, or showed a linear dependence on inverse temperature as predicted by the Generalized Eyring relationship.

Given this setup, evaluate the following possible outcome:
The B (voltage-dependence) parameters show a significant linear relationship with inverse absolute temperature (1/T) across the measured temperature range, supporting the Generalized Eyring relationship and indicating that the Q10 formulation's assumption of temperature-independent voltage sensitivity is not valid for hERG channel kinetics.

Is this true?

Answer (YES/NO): YES